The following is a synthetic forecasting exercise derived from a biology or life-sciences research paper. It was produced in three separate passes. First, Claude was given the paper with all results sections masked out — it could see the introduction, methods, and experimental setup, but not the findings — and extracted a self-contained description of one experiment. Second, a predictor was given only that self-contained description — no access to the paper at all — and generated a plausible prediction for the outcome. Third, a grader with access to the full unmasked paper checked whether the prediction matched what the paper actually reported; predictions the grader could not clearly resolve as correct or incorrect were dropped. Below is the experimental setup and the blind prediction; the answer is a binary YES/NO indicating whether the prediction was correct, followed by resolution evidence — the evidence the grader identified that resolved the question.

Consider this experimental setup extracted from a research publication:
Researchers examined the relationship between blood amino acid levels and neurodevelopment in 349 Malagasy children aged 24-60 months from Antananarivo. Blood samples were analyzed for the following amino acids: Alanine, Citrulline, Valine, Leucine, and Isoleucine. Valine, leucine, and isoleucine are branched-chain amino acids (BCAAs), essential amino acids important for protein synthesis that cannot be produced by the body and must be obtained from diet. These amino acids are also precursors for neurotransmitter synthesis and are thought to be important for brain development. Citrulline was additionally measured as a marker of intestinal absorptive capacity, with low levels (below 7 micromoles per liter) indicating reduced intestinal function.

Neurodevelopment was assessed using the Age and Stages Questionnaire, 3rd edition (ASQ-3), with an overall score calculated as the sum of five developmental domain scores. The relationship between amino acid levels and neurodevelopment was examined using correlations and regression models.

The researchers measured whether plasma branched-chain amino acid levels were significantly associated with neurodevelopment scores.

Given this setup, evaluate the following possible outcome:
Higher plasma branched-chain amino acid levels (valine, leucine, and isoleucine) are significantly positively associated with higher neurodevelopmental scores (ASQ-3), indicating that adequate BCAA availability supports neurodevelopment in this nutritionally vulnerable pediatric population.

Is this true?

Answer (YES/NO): YES